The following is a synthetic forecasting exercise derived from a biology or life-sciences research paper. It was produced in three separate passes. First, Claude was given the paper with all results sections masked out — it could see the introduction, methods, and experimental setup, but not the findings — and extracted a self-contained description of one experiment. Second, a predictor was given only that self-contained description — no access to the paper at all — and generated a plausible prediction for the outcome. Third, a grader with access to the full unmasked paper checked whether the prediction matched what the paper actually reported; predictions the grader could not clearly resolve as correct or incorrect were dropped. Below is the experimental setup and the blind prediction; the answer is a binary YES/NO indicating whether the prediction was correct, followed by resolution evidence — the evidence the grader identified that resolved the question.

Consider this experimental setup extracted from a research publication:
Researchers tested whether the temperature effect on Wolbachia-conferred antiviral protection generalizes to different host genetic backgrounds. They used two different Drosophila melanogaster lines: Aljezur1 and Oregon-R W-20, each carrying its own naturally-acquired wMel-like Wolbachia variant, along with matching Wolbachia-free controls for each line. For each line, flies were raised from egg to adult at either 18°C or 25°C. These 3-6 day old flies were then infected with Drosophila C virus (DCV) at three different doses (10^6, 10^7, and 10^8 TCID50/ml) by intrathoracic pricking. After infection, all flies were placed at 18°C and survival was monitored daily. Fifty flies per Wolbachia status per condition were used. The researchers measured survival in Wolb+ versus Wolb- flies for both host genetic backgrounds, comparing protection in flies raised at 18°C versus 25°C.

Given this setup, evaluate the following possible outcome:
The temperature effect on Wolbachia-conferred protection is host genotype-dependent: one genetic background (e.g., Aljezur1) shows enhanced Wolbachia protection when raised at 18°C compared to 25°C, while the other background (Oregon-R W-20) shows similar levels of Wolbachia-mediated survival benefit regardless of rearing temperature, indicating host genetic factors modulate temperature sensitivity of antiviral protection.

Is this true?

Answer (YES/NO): NO